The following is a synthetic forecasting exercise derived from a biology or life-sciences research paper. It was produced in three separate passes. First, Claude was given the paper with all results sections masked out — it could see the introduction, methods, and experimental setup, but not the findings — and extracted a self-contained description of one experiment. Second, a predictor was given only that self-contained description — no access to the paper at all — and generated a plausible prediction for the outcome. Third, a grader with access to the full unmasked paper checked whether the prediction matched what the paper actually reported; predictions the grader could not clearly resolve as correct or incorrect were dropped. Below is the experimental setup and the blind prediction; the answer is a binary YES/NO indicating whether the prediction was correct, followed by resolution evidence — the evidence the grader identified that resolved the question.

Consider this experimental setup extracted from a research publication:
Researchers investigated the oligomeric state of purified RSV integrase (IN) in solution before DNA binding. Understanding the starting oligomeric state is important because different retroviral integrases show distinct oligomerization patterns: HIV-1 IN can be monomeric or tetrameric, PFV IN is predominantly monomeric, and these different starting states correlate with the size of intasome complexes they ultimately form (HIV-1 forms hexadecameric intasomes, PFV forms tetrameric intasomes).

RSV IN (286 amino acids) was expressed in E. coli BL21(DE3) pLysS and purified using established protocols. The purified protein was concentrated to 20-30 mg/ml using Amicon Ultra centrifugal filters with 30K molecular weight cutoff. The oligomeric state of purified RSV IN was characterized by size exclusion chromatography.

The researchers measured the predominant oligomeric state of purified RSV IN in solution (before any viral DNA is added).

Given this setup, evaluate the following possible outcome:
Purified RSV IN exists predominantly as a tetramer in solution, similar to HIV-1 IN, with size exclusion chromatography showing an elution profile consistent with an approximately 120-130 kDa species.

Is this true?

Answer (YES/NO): NO